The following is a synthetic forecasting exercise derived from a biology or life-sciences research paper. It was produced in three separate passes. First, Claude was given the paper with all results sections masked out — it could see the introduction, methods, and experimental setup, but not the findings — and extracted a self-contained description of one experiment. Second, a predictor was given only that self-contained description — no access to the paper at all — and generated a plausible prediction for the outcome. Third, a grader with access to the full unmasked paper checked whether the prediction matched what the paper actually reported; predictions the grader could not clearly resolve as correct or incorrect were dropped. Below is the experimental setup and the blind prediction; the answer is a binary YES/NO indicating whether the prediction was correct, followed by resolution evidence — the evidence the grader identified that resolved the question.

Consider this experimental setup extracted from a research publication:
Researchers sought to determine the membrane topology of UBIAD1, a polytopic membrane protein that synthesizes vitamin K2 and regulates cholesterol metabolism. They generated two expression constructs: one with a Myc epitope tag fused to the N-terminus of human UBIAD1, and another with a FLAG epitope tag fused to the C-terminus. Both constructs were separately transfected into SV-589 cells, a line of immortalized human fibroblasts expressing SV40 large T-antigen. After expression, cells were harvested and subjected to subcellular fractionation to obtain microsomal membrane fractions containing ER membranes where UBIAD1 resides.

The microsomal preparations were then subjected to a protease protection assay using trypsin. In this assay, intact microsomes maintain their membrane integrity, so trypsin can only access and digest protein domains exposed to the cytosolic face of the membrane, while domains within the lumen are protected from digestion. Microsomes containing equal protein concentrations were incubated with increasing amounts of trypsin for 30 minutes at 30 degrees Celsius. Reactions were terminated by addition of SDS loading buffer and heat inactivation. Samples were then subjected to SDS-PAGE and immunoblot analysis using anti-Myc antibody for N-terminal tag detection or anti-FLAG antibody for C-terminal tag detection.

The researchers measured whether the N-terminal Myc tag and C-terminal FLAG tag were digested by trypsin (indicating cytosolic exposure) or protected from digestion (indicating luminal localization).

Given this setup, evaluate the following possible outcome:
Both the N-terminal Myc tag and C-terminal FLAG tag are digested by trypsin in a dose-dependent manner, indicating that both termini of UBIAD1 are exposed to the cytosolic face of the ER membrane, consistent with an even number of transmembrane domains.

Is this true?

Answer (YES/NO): NO